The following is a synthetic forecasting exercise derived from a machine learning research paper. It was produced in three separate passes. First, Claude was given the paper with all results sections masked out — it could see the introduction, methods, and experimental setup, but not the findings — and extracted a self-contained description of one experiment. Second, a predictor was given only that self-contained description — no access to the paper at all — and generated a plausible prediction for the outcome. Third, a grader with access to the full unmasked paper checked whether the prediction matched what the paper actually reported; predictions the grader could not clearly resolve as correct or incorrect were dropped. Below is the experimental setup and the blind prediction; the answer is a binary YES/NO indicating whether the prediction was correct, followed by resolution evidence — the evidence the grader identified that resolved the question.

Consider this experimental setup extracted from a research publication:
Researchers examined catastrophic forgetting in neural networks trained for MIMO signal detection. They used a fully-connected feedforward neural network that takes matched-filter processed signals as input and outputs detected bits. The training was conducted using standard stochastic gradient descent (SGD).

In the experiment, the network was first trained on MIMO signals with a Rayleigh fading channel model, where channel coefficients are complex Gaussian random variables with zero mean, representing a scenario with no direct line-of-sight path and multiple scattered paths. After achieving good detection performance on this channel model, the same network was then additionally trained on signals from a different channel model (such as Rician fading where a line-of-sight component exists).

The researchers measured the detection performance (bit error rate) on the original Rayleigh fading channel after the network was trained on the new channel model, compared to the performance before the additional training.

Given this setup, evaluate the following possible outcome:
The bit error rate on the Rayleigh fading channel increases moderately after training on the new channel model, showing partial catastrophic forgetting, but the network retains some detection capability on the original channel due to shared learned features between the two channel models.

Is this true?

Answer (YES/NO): NO